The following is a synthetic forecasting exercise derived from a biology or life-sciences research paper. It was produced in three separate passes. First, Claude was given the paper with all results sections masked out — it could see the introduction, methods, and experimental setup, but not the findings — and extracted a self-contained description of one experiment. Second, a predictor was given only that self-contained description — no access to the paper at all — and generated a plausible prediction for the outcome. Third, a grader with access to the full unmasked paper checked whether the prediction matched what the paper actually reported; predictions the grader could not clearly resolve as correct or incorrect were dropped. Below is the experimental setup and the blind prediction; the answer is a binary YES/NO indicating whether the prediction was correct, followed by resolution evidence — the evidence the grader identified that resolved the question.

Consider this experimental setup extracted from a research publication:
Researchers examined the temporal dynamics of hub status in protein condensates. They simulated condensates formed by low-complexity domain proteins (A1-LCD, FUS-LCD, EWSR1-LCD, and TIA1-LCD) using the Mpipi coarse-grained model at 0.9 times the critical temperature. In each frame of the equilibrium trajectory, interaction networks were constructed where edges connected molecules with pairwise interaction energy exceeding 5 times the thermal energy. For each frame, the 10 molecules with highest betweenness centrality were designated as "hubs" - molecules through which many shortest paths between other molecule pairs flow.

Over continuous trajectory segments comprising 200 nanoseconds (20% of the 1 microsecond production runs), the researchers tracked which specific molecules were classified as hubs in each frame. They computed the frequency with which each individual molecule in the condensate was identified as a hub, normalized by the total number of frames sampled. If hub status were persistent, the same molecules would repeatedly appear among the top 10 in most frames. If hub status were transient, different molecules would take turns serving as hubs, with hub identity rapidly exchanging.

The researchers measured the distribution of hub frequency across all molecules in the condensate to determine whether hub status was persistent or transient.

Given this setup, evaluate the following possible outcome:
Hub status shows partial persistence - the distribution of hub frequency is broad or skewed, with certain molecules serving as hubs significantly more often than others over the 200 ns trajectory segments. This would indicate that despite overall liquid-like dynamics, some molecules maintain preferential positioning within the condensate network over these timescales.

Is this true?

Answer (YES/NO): NO